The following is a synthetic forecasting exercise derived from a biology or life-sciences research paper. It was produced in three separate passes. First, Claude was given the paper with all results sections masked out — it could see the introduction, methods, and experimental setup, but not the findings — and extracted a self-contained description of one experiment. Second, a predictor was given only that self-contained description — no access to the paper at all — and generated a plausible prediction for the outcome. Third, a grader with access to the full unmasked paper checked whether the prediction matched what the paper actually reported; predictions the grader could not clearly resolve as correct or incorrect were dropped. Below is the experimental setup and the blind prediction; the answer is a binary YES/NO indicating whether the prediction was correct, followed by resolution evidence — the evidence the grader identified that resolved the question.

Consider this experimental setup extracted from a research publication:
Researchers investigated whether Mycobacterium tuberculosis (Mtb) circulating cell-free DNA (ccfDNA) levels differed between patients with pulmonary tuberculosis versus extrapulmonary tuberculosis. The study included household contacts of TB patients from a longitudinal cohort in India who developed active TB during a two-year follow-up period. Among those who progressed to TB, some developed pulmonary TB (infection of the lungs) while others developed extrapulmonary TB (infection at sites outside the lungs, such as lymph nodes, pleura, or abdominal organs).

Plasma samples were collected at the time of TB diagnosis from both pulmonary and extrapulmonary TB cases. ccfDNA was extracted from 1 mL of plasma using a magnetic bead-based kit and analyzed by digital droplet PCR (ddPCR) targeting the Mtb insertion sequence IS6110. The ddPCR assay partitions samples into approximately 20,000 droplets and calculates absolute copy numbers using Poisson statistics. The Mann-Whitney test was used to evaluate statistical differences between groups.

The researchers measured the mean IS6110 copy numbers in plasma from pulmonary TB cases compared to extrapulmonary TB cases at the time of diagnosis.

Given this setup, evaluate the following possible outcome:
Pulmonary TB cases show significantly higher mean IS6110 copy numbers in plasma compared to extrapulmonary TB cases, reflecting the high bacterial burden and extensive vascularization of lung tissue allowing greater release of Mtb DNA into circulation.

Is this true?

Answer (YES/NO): NO